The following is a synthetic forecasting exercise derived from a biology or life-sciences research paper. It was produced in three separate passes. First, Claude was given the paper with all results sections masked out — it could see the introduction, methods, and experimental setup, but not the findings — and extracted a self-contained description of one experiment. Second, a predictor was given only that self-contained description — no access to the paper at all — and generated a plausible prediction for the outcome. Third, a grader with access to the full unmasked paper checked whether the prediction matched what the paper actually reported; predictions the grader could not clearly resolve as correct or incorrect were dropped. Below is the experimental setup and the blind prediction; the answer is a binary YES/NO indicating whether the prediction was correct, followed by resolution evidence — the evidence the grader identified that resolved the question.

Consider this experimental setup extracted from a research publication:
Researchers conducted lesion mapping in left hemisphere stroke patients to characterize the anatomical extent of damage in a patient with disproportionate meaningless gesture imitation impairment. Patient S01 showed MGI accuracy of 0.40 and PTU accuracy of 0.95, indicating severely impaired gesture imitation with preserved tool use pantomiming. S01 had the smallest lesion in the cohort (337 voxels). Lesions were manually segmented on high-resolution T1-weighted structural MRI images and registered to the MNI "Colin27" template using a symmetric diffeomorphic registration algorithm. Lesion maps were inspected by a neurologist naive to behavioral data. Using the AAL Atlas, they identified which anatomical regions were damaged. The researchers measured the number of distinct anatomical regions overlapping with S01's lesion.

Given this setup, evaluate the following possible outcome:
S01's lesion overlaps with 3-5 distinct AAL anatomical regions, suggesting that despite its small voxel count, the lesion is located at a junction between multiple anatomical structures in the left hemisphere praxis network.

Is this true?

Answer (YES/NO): NO